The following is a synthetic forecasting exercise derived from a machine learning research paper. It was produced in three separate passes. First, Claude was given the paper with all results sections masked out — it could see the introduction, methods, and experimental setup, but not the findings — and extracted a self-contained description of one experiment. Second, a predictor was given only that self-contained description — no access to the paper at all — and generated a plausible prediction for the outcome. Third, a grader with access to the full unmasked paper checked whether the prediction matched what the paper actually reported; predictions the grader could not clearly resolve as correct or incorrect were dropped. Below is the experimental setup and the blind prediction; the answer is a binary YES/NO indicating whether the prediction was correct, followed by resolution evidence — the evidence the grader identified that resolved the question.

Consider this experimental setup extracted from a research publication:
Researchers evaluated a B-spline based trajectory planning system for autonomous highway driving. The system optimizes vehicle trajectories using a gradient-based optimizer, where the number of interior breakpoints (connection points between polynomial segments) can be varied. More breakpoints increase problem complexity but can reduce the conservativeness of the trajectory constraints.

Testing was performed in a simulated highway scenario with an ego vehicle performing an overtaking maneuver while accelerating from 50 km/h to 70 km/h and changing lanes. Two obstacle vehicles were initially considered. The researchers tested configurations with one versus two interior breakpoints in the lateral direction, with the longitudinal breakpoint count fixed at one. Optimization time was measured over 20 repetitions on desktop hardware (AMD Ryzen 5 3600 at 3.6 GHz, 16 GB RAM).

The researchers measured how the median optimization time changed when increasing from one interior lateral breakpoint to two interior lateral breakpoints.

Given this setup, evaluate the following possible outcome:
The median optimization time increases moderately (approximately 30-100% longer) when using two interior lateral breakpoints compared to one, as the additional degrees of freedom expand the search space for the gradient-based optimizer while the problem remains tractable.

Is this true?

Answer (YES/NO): NO